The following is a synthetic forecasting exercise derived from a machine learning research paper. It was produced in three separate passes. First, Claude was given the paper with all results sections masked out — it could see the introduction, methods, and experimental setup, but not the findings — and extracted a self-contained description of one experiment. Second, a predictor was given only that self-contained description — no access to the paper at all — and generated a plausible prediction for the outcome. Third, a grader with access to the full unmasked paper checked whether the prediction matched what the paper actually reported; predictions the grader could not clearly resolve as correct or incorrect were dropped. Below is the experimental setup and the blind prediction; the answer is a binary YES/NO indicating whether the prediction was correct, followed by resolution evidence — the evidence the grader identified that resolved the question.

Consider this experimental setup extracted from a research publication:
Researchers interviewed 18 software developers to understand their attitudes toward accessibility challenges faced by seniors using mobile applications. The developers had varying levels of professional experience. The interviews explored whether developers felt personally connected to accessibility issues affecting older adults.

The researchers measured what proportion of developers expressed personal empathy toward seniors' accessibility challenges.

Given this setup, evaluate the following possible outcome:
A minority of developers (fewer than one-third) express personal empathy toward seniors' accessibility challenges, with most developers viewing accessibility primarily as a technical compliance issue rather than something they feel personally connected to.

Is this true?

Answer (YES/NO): NO